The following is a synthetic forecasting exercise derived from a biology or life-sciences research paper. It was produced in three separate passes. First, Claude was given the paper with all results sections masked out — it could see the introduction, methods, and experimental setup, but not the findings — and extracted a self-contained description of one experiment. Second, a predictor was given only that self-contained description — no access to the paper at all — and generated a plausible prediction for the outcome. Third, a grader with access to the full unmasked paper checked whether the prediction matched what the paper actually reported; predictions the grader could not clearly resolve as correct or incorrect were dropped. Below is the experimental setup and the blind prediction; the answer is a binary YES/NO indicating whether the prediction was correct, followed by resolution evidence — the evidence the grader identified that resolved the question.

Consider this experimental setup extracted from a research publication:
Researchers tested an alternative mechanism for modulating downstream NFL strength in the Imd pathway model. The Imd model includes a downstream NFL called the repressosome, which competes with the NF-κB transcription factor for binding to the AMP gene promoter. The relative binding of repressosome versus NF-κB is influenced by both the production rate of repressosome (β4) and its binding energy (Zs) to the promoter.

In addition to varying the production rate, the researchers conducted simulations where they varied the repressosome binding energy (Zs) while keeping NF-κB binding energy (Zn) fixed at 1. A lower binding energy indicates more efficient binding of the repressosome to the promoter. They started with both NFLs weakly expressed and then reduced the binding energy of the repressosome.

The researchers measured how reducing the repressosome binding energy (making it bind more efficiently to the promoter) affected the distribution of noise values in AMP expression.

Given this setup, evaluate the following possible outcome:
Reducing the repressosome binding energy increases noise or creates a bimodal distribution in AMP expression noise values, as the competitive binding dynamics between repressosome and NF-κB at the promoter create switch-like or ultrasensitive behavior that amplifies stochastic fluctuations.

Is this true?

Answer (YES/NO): YES